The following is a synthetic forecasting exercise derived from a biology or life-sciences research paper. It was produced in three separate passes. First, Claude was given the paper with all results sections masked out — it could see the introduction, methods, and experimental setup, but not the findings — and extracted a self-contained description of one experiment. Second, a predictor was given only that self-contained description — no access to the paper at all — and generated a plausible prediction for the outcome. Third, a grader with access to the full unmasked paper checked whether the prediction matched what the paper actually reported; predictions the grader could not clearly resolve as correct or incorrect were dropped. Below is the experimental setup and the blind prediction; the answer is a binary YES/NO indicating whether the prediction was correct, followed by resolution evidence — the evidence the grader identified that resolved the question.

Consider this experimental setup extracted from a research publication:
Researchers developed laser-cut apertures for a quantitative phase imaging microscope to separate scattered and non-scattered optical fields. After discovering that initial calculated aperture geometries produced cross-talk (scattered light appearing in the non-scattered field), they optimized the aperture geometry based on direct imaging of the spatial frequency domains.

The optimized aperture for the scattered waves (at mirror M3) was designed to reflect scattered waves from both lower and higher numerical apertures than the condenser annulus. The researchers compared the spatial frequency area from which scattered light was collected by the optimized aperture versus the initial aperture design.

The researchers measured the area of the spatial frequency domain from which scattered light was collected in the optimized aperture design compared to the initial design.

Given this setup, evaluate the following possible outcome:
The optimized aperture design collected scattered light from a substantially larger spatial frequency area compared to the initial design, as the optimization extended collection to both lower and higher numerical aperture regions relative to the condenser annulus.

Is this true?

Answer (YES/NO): YES